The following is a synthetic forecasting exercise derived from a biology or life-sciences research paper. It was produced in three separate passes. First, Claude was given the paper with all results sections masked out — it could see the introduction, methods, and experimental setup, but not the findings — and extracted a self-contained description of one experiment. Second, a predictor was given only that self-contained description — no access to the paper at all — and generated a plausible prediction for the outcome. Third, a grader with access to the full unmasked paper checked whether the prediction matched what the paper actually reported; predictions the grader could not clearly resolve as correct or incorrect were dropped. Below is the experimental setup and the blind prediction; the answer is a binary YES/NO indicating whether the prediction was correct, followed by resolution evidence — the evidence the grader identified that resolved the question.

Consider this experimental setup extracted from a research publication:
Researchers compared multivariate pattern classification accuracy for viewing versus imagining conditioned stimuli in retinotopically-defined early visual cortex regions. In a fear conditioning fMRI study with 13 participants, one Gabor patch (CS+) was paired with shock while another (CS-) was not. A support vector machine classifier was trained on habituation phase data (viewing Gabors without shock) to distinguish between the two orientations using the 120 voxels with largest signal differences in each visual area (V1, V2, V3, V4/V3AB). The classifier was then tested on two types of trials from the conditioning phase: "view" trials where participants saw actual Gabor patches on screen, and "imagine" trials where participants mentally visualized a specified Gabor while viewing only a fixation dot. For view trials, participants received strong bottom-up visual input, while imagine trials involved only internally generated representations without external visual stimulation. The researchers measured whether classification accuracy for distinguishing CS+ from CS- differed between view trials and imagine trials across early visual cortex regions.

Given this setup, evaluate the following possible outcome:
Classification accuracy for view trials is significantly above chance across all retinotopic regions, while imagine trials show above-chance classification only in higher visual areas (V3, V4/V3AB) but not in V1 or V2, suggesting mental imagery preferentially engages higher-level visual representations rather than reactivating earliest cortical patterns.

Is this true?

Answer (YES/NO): NO